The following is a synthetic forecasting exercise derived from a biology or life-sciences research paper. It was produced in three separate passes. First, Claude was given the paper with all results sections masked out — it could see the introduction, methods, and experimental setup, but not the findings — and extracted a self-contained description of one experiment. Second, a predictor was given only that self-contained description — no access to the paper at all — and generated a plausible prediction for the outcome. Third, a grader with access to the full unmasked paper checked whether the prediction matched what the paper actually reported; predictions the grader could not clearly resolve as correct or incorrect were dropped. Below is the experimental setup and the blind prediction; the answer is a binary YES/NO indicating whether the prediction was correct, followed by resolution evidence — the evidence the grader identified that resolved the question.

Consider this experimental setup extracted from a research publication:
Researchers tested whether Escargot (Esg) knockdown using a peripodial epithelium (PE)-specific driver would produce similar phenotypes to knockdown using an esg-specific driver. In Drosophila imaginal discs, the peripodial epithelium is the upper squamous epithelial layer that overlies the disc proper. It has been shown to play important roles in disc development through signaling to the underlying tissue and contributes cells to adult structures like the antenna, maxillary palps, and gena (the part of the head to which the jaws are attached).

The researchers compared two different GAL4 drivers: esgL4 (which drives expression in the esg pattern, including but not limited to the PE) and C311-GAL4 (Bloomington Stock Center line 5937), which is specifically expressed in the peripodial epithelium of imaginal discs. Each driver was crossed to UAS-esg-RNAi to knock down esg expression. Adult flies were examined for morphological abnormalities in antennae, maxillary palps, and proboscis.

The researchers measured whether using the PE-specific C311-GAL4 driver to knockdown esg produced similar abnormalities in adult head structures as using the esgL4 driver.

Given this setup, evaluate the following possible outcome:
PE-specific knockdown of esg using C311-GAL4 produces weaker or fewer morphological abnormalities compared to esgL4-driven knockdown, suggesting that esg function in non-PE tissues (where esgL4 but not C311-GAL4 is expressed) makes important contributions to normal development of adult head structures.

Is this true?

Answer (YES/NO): NO